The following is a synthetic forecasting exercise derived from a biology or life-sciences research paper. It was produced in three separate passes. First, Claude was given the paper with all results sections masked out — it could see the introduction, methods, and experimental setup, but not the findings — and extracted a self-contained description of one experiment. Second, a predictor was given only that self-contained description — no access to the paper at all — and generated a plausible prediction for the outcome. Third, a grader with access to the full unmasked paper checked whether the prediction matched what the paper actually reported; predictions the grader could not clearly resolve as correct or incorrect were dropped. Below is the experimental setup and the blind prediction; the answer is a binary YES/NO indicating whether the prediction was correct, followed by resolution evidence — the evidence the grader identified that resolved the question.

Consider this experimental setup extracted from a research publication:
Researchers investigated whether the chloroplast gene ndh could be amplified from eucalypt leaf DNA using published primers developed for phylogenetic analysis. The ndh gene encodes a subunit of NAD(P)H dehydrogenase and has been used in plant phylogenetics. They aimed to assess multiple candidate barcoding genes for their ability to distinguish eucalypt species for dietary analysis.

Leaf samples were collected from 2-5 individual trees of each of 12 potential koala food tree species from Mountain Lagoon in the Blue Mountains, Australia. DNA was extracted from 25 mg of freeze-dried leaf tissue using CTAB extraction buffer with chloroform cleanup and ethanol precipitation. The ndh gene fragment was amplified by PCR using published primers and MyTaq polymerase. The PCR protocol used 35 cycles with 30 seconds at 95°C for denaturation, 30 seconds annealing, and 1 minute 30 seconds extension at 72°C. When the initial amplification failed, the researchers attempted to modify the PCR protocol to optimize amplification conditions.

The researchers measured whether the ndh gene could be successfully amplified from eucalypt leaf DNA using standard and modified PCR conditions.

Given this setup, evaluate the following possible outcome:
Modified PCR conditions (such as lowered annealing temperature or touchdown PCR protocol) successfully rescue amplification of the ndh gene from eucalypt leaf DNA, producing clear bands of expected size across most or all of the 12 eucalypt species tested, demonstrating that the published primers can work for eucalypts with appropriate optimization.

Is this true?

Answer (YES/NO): NO